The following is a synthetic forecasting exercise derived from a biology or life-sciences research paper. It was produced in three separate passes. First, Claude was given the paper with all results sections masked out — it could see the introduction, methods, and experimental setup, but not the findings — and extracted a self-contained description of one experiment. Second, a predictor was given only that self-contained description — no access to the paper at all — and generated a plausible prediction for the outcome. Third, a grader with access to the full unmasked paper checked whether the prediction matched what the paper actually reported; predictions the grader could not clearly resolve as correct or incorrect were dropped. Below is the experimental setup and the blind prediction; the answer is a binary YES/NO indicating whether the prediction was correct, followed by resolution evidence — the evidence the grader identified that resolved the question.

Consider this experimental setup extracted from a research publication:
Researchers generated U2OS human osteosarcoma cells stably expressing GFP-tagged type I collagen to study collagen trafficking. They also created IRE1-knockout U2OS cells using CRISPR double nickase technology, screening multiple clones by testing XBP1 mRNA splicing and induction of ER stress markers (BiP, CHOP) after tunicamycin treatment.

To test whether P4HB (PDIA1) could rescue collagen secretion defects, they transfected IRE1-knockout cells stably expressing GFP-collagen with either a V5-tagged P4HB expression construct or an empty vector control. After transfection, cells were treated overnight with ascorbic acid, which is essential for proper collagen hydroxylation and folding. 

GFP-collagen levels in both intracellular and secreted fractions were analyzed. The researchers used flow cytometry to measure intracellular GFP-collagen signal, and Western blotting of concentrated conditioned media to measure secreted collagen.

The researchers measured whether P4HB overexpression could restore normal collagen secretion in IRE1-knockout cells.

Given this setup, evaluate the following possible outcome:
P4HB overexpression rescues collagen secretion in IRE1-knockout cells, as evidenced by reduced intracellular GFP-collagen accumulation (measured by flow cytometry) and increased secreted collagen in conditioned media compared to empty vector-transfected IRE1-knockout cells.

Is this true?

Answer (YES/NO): NO